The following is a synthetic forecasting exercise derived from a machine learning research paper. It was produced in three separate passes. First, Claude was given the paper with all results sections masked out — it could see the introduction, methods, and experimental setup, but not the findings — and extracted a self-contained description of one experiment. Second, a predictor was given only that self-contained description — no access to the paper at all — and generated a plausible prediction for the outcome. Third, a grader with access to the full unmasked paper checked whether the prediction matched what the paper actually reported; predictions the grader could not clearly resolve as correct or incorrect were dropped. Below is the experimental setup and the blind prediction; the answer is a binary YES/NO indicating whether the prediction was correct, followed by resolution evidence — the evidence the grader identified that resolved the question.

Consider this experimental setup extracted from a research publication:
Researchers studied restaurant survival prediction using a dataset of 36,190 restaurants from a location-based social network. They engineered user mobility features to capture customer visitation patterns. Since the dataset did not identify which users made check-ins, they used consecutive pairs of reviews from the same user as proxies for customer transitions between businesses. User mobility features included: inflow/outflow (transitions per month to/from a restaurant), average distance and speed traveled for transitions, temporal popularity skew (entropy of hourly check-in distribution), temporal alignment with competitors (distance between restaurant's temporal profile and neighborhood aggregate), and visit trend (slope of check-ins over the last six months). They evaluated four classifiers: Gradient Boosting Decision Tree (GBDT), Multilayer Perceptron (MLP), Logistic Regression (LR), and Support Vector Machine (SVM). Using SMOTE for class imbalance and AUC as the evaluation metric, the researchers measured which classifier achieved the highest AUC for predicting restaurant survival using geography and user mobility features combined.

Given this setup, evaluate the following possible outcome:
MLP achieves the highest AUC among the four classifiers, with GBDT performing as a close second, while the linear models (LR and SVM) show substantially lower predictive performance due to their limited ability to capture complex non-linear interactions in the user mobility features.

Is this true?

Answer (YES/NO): NO